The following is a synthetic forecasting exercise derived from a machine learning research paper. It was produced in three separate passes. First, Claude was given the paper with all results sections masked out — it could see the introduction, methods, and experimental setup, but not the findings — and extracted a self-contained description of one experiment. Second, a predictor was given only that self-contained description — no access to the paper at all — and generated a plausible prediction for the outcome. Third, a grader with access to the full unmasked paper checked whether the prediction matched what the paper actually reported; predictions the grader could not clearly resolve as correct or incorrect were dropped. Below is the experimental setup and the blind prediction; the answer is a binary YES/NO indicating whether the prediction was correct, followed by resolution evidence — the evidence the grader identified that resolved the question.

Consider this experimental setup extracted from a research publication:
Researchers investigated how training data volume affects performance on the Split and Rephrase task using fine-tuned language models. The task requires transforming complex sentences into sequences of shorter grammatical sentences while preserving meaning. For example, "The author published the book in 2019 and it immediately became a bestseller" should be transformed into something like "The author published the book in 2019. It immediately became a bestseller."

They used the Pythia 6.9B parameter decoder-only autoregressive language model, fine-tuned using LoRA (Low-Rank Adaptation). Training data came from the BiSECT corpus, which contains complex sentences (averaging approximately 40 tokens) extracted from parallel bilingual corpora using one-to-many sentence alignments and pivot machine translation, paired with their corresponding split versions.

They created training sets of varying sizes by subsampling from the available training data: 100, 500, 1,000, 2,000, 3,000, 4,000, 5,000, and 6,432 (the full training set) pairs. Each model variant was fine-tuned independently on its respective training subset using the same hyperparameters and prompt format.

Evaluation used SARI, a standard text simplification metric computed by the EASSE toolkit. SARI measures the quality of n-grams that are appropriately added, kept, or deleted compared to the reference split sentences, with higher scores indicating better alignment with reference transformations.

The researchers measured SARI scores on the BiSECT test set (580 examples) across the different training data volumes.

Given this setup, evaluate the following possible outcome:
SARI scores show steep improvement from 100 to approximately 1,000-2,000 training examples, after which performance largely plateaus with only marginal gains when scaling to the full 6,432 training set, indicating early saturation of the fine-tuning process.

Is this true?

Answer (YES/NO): NO